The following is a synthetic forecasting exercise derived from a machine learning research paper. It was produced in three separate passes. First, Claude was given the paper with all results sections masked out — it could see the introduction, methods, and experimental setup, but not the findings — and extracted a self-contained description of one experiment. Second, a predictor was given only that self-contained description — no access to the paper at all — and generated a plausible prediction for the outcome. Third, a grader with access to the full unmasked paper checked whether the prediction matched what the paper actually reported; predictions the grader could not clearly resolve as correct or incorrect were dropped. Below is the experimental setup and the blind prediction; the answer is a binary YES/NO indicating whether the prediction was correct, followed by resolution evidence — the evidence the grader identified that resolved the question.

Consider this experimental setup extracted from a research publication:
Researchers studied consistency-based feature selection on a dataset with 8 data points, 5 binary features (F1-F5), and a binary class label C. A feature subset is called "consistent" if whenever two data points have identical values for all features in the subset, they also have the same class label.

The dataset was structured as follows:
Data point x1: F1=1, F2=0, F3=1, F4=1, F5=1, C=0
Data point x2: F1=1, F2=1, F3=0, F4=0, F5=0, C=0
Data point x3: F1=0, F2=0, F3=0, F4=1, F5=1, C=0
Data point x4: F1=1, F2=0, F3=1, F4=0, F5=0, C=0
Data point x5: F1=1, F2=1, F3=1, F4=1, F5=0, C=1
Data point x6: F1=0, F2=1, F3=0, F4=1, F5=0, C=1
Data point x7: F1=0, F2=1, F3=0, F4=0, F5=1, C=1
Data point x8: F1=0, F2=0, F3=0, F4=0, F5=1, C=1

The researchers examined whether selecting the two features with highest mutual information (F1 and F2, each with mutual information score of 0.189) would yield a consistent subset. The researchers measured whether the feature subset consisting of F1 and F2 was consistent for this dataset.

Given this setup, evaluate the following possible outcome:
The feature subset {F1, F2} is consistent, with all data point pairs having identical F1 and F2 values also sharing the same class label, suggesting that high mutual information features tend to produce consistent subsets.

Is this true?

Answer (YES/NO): NO